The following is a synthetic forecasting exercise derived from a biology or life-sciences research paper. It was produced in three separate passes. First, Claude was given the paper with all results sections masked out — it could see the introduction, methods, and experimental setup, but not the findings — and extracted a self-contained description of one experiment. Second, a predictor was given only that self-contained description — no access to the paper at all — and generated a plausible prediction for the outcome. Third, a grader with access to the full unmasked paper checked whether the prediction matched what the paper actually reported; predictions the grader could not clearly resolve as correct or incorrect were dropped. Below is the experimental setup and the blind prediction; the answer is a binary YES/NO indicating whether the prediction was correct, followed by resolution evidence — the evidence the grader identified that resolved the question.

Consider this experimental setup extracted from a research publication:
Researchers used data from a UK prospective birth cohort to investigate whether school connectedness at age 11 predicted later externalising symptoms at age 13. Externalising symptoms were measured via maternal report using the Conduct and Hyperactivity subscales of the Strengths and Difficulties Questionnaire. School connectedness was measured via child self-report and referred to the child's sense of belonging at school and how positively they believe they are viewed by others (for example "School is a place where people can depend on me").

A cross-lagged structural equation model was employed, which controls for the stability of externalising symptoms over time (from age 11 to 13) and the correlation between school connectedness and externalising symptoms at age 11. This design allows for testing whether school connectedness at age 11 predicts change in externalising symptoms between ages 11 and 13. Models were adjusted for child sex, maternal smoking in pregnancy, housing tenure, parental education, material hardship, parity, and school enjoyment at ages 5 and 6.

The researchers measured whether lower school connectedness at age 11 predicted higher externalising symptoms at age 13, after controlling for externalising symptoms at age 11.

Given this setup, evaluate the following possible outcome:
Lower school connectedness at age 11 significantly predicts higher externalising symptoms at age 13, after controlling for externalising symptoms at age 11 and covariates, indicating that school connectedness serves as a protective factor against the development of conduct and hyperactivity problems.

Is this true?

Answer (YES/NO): NO